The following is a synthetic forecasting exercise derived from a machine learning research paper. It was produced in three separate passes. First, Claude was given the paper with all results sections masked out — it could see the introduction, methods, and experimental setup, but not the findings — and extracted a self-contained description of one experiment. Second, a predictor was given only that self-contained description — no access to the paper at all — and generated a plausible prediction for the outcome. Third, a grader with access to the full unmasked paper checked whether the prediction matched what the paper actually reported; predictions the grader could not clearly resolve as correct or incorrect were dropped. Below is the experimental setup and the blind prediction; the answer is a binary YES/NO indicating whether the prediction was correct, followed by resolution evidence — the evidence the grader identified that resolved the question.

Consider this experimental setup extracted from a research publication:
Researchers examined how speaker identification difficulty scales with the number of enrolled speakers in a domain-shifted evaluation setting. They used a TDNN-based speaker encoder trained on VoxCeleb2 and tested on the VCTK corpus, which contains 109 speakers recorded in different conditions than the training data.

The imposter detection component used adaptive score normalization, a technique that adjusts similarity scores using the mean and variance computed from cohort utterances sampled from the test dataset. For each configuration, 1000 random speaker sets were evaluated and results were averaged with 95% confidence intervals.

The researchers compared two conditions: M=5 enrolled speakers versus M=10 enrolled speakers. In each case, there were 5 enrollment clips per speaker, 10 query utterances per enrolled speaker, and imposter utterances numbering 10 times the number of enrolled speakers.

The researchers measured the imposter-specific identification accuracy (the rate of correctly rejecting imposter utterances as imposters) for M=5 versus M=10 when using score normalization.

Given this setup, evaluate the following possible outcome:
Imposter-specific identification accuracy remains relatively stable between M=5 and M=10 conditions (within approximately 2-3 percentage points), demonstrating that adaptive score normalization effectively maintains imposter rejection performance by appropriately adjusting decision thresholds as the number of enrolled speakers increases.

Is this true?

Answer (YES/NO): YES